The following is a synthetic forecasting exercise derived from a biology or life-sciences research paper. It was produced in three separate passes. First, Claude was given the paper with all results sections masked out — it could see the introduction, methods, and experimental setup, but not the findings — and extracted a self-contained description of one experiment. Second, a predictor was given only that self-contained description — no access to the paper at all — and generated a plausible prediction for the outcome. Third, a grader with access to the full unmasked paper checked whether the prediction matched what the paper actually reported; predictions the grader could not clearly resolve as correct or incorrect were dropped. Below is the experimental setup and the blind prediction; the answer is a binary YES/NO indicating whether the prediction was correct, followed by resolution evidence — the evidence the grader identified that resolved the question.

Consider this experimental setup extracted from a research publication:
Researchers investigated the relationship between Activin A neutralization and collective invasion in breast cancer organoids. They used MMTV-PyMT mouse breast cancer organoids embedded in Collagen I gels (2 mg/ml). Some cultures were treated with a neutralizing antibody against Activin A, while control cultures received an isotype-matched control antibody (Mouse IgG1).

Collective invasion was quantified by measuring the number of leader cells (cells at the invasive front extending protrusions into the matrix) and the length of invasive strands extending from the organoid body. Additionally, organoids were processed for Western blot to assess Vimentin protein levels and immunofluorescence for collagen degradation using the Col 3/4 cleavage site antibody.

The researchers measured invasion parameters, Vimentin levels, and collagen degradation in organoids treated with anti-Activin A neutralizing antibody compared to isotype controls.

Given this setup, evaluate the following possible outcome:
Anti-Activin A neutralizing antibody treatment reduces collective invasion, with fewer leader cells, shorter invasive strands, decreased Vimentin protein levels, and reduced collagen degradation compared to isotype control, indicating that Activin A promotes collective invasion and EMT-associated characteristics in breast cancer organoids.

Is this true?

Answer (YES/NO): NO